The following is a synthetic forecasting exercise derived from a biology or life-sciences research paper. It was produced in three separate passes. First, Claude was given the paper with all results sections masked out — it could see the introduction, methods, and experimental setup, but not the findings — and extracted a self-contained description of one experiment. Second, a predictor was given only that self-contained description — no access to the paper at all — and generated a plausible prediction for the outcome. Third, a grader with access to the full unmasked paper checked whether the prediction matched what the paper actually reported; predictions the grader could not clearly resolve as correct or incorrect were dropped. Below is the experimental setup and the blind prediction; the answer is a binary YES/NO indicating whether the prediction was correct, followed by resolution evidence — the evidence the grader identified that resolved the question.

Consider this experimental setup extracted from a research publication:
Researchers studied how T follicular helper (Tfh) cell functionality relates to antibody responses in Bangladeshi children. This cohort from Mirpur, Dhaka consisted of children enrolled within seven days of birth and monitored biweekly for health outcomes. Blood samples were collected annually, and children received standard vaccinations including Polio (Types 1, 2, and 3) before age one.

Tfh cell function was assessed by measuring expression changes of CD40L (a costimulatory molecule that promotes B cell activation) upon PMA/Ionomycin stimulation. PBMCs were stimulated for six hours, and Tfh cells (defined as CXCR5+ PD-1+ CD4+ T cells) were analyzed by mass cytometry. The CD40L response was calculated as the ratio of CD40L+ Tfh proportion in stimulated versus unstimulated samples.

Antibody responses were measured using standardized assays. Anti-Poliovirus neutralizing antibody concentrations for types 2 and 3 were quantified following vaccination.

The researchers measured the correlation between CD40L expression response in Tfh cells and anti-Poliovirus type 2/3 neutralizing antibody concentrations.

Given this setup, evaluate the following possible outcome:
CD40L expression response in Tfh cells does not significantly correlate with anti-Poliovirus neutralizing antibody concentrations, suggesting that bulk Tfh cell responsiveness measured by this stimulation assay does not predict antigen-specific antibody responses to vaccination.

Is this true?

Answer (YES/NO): NO